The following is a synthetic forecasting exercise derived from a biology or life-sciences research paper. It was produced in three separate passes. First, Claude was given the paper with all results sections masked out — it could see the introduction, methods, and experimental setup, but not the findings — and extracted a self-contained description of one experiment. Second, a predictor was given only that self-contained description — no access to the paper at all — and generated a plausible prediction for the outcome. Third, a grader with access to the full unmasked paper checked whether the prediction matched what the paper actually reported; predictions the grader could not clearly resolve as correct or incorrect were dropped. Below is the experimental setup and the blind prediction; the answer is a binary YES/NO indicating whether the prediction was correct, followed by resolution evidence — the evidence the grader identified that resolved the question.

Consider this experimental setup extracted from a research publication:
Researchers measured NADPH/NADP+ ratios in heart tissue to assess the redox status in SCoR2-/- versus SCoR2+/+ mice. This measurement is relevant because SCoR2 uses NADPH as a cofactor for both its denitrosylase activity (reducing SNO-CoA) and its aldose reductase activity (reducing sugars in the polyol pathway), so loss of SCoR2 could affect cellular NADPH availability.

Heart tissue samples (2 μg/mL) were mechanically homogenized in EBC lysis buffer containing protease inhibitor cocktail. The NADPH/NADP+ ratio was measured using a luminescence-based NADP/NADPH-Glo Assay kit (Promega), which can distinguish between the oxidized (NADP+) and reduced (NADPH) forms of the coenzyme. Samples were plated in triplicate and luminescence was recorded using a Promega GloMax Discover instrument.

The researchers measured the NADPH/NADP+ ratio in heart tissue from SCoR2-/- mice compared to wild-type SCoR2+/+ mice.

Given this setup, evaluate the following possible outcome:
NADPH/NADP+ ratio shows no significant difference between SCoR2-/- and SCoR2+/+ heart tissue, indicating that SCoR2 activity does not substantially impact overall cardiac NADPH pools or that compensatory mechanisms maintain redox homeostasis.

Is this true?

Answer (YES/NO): NO